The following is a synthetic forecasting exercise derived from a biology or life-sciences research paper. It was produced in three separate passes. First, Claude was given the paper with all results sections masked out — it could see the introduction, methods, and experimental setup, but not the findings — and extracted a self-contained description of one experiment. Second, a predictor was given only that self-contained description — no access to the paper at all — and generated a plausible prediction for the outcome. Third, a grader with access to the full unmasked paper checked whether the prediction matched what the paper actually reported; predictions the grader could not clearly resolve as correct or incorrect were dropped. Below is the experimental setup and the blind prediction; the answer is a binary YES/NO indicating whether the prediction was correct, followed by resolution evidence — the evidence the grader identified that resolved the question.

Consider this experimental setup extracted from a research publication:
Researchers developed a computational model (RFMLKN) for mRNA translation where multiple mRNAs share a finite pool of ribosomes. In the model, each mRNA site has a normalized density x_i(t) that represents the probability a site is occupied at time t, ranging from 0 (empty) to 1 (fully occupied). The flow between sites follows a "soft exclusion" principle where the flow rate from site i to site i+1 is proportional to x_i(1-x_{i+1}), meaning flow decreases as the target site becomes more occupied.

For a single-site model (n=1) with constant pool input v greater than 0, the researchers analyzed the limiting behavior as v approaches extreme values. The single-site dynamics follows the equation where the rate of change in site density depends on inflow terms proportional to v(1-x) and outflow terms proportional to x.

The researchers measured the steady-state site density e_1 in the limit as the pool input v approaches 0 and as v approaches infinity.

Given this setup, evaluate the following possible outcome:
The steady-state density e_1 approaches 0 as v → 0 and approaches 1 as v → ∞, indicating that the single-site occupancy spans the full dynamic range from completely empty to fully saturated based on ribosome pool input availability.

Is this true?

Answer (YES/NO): YES